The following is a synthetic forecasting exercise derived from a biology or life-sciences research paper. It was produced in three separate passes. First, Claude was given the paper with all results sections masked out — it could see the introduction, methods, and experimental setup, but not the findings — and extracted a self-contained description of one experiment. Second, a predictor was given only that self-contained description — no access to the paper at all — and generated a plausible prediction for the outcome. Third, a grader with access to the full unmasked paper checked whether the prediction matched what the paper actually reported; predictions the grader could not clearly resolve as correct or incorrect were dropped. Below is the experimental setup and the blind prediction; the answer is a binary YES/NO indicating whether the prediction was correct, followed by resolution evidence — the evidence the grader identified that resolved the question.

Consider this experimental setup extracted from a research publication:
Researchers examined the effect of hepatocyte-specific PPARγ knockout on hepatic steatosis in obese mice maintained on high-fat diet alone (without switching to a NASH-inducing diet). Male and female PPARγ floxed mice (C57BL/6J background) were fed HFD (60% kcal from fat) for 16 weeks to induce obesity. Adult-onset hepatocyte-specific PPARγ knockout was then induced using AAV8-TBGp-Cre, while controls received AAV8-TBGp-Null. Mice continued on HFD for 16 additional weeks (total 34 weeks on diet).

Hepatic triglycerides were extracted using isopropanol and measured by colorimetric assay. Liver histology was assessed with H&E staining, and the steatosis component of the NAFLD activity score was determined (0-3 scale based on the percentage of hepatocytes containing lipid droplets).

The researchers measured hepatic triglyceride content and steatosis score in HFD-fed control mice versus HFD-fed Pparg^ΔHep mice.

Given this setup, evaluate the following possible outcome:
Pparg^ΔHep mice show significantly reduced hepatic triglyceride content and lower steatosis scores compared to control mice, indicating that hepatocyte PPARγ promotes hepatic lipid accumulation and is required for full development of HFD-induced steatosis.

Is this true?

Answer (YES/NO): YES